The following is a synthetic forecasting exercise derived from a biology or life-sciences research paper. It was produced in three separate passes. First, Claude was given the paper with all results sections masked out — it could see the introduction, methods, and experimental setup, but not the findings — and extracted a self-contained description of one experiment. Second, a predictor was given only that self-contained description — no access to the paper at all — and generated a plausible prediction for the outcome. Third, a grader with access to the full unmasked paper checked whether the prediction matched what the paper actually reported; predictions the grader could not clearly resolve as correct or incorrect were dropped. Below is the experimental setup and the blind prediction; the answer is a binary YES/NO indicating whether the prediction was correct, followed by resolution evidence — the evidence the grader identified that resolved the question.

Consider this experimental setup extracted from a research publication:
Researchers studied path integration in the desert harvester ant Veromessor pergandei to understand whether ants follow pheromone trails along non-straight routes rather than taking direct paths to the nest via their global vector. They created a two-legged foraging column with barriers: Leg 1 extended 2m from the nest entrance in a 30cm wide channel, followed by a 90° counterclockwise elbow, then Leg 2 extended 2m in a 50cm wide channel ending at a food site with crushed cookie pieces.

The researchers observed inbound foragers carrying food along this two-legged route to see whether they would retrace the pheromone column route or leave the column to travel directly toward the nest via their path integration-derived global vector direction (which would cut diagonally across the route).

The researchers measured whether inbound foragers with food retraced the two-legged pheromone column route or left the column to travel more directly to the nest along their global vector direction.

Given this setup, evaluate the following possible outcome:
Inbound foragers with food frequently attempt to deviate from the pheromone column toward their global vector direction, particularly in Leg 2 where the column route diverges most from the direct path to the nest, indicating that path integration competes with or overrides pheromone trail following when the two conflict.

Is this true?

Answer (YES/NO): NO